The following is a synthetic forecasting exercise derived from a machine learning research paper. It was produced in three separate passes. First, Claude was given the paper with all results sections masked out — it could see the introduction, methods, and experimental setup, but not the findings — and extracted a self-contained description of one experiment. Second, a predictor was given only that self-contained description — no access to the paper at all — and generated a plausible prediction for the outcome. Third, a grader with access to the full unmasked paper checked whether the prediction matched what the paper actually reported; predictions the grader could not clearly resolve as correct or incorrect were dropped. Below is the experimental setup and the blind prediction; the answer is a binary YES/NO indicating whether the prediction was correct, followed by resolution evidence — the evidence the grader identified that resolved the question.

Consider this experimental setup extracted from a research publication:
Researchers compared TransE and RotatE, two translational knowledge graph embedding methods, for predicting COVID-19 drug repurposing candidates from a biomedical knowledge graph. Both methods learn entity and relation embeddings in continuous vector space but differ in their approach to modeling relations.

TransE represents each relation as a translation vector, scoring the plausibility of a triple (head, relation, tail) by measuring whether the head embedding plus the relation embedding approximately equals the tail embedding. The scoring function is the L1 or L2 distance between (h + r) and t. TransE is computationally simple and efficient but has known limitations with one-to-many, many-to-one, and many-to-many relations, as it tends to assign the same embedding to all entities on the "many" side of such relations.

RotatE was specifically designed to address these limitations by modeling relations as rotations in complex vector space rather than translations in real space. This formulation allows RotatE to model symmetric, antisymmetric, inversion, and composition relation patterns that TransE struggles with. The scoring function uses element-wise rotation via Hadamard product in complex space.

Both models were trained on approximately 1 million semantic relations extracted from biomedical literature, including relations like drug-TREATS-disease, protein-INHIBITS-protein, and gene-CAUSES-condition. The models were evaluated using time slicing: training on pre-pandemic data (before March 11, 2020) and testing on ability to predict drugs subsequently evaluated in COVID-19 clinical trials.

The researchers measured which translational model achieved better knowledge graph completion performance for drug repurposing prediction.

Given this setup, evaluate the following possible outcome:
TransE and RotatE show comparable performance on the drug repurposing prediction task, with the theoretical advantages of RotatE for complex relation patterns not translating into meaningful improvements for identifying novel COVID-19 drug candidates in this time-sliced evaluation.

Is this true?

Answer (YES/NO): NO